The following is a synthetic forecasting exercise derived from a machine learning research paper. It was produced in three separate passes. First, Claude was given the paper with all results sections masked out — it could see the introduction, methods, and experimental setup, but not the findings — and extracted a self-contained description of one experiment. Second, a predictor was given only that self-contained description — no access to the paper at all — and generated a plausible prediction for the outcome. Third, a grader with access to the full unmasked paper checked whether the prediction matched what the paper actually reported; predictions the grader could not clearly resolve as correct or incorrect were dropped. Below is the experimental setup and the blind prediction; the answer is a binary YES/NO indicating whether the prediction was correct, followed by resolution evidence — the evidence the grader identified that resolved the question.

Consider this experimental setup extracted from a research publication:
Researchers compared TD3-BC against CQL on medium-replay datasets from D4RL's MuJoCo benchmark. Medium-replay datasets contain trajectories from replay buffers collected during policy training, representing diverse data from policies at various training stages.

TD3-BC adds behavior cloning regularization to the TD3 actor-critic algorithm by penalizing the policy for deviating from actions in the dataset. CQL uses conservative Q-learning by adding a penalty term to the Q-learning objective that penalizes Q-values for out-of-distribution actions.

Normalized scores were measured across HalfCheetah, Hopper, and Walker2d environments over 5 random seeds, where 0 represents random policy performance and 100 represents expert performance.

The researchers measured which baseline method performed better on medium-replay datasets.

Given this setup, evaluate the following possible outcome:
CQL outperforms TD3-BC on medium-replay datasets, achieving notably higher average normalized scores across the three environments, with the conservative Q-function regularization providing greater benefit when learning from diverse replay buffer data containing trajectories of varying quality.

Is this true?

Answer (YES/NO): NO